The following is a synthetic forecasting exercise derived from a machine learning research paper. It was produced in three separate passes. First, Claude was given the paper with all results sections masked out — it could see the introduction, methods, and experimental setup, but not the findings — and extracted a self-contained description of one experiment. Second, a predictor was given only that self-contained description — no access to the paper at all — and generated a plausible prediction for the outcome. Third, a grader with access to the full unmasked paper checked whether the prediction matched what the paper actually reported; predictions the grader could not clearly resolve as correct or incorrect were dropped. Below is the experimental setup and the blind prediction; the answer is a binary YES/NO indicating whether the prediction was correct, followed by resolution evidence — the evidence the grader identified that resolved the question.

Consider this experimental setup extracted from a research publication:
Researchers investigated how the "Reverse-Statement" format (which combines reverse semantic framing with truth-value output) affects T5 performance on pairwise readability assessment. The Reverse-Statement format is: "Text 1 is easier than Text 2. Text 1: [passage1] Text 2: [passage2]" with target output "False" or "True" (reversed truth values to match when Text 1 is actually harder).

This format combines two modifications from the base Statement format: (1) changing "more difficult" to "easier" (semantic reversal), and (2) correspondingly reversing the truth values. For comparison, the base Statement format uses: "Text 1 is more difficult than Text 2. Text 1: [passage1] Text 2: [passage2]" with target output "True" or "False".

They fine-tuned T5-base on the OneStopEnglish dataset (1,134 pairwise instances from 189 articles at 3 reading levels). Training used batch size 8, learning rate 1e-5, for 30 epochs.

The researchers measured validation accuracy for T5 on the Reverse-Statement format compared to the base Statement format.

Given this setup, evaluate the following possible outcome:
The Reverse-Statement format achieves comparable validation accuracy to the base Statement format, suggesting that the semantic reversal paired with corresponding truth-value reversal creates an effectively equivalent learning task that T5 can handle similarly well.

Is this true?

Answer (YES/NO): NO